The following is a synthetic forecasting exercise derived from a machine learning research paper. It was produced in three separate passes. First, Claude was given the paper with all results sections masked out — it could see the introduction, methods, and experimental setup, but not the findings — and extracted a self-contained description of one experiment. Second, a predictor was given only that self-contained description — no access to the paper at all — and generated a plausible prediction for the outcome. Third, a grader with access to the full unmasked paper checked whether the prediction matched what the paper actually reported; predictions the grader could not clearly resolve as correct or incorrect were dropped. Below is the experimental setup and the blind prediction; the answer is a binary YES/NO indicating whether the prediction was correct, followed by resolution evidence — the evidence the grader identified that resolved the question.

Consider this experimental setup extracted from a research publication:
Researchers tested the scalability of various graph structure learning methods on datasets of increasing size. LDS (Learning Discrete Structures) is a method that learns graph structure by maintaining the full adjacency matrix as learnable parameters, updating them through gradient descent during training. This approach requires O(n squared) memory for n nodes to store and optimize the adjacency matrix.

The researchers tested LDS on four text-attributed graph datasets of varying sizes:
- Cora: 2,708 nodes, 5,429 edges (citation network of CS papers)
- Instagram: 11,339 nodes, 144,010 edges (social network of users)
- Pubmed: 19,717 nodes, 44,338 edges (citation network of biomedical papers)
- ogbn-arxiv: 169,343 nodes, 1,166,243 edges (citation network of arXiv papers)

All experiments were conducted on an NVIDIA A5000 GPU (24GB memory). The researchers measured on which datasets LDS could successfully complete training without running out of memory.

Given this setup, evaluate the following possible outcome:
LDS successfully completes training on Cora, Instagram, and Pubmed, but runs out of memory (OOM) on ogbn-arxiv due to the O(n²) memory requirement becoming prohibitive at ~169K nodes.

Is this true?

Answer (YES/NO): NO